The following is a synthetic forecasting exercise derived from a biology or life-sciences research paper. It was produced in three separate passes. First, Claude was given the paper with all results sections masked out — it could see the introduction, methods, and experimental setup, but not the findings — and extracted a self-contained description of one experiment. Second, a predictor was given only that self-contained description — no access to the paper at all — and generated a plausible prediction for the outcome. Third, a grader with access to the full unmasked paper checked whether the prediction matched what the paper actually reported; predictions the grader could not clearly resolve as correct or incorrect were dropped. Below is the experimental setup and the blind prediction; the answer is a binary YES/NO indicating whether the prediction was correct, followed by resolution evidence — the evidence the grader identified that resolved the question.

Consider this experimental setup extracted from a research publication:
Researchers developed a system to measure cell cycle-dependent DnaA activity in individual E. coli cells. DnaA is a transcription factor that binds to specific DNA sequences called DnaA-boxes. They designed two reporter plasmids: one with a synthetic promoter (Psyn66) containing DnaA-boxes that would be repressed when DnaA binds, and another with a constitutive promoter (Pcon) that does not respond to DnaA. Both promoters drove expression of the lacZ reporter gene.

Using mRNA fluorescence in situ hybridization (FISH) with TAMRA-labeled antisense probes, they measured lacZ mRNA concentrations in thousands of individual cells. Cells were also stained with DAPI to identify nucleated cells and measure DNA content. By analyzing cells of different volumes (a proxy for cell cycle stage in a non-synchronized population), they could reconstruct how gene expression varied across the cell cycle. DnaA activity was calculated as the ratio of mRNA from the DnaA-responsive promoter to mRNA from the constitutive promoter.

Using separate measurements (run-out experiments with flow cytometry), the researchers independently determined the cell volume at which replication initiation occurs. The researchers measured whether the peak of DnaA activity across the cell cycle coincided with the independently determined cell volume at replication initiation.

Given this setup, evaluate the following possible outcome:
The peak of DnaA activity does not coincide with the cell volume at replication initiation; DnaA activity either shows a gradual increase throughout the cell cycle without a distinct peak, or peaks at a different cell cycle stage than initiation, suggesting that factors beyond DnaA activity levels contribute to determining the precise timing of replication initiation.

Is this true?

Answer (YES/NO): NO